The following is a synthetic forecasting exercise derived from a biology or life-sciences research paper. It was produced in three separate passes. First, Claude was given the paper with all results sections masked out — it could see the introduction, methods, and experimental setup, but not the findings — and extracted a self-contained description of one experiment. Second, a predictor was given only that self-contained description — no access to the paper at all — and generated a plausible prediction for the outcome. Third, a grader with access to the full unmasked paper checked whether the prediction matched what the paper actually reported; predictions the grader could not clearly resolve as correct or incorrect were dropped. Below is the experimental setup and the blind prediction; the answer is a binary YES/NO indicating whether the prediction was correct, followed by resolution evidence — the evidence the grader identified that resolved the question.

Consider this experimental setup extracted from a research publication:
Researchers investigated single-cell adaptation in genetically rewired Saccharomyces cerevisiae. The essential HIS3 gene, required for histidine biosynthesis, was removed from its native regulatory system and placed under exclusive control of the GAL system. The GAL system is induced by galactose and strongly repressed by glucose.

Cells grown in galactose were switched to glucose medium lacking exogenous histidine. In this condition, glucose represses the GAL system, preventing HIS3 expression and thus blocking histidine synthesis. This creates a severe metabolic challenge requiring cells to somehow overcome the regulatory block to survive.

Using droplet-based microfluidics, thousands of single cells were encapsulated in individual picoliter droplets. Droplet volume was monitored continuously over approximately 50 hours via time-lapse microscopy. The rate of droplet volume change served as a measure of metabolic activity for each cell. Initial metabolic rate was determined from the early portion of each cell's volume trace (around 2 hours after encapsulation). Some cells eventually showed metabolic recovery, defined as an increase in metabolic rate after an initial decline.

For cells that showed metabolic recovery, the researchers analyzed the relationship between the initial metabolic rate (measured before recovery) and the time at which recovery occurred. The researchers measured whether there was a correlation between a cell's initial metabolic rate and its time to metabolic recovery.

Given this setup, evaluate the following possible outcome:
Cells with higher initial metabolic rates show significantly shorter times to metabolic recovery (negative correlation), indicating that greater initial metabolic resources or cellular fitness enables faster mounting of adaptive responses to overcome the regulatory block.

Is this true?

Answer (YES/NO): YES